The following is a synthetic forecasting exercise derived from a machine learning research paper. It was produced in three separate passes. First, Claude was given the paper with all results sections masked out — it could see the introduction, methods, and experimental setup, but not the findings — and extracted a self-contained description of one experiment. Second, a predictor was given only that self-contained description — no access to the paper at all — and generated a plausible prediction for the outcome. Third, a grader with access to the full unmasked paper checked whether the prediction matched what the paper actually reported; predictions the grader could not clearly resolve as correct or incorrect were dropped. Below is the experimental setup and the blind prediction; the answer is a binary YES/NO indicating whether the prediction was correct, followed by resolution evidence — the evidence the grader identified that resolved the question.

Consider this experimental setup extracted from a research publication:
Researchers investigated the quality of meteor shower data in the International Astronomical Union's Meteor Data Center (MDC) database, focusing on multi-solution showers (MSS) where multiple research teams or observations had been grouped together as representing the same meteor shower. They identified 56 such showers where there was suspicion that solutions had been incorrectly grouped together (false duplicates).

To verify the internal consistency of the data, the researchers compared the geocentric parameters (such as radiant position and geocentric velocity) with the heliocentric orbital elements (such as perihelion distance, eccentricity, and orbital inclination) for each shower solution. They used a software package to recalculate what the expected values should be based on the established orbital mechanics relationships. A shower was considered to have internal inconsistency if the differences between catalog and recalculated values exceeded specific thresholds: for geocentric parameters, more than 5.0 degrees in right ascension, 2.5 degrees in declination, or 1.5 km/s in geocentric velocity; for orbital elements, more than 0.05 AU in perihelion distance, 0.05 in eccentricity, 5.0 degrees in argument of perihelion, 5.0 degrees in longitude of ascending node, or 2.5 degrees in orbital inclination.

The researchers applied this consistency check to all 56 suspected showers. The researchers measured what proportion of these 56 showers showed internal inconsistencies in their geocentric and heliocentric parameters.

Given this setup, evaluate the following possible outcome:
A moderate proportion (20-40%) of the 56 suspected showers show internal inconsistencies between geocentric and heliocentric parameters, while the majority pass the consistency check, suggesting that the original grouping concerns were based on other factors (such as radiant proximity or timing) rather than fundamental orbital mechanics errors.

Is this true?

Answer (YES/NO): YES